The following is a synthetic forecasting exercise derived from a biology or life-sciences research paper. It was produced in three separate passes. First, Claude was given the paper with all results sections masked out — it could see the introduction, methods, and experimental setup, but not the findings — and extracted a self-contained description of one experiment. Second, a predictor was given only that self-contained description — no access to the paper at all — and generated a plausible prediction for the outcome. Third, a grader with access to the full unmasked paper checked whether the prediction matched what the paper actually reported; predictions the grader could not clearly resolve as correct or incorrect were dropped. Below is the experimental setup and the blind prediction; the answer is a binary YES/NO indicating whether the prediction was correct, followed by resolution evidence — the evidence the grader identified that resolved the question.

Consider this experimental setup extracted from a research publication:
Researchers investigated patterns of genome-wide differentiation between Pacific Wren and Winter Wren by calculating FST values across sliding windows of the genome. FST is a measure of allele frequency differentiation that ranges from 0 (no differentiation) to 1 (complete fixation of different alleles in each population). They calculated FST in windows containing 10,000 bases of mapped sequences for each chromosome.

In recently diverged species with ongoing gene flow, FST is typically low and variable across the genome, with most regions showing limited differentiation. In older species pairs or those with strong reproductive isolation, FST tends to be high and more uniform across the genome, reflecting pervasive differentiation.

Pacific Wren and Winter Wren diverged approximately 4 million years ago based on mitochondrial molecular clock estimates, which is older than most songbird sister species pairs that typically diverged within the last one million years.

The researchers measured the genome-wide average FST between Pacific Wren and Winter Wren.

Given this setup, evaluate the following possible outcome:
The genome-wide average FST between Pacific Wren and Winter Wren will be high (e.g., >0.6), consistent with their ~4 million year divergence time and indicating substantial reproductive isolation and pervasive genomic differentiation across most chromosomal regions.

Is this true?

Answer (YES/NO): NO